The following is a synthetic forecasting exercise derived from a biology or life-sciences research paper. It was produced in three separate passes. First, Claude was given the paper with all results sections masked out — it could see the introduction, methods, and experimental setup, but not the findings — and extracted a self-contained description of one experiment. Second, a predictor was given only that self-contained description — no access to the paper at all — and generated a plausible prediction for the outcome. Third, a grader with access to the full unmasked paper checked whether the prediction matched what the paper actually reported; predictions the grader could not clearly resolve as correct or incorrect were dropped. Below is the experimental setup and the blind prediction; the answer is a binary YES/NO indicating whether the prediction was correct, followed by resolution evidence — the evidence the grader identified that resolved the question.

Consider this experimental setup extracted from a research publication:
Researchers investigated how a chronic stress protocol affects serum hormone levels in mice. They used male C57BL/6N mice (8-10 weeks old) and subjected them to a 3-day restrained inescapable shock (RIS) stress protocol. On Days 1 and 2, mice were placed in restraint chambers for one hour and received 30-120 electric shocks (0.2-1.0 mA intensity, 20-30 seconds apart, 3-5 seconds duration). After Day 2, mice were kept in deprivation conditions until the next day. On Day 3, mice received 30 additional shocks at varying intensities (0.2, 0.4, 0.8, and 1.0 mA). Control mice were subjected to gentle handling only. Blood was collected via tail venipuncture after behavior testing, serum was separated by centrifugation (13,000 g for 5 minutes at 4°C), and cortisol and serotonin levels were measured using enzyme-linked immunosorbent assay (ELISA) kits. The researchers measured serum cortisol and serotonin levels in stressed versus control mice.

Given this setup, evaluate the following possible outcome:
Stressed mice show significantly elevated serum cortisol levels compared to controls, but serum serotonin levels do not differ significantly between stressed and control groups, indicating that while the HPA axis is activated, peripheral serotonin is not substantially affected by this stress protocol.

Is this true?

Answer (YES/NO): NO